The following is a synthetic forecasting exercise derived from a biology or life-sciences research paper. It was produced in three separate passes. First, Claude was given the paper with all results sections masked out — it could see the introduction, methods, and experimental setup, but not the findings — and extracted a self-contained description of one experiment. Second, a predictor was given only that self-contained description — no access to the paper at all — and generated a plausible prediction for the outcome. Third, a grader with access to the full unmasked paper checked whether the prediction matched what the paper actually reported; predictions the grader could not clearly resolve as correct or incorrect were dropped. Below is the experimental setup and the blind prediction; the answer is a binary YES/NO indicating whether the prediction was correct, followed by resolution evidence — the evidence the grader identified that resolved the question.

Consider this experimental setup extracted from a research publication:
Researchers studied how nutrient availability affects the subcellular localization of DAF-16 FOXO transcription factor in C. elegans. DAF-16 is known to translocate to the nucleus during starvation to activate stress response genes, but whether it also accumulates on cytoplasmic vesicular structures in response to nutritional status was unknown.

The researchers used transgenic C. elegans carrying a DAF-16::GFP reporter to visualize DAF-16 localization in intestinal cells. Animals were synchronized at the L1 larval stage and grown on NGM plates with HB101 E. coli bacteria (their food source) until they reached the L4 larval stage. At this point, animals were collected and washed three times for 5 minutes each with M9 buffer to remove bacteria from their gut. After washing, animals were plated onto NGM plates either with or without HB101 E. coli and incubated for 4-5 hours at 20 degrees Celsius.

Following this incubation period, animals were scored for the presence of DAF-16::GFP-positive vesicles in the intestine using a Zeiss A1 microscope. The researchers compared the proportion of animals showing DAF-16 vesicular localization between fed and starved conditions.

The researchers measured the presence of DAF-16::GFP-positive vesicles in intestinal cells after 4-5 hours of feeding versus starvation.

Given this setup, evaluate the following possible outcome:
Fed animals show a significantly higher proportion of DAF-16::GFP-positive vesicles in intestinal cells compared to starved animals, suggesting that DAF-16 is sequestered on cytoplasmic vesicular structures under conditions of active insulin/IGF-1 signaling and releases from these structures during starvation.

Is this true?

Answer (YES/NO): YES